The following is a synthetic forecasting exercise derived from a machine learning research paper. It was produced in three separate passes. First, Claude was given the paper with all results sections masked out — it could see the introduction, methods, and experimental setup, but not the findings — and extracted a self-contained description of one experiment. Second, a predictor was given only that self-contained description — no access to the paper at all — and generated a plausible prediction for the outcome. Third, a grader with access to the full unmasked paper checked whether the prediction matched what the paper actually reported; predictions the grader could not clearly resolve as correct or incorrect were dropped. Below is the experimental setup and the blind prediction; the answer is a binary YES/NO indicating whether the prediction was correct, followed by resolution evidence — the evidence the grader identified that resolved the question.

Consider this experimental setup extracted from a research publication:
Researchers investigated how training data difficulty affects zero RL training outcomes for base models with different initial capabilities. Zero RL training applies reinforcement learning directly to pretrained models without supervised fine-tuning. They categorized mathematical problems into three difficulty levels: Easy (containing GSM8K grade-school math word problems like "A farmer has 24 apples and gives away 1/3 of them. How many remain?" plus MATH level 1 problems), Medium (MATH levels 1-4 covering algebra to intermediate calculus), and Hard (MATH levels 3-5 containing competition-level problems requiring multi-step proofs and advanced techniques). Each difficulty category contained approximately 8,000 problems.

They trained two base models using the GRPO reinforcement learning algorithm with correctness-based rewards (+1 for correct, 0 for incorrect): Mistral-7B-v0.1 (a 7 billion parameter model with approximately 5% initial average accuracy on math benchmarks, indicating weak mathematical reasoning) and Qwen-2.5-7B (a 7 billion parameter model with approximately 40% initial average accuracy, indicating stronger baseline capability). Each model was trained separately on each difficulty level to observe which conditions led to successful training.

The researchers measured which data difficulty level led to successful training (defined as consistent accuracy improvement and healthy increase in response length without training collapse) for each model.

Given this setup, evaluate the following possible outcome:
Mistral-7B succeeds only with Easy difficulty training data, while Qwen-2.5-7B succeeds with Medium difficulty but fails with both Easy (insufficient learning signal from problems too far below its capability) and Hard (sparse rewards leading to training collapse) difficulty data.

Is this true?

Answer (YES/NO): NO